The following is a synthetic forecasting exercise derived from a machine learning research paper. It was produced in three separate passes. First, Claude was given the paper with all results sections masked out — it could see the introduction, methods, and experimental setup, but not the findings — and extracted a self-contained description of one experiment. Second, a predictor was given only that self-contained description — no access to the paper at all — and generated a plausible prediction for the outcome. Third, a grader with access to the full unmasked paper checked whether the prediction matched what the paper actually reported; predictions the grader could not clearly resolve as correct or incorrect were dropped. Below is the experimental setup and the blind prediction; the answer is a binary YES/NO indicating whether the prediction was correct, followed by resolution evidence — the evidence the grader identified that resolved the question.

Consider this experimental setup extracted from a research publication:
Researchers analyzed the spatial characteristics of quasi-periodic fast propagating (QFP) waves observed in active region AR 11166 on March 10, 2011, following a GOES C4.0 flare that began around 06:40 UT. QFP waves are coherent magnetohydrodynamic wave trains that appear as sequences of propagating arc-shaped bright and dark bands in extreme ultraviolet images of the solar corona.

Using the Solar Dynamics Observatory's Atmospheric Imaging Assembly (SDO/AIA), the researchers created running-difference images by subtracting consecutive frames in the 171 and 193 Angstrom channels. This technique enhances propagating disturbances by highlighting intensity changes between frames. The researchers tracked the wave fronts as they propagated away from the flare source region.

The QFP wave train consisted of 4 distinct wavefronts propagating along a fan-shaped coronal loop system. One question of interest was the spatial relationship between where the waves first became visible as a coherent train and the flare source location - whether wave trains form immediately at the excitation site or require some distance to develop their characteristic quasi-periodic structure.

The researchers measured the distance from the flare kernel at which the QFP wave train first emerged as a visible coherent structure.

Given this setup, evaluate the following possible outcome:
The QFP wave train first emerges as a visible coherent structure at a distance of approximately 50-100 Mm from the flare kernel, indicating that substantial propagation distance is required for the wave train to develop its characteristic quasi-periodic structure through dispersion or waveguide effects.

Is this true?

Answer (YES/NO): NO